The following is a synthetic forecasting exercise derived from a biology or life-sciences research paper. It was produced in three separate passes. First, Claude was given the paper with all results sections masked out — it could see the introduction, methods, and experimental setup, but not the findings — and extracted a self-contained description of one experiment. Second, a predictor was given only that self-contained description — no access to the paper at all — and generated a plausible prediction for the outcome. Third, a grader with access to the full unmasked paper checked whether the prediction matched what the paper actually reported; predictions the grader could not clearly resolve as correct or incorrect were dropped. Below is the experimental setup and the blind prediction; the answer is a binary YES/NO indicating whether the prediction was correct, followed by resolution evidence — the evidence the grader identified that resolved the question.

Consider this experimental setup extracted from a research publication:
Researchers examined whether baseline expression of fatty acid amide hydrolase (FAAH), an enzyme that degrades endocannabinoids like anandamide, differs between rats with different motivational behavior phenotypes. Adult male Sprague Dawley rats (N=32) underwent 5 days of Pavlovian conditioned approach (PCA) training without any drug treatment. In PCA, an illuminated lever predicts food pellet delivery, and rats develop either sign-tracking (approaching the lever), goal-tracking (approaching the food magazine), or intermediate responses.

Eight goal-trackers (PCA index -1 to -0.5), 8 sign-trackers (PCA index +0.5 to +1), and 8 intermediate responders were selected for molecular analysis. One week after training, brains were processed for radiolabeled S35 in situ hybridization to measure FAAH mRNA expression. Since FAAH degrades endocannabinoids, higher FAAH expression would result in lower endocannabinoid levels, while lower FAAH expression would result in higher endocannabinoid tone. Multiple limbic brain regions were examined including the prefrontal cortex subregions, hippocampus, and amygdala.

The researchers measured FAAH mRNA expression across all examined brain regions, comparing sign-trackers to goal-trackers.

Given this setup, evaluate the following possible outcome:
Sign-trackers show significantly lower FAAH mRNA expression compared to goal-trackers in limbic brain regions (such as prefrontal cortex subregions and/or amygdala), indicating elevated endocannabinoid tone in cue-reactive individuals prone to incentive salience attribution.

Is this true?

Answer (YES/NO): NO